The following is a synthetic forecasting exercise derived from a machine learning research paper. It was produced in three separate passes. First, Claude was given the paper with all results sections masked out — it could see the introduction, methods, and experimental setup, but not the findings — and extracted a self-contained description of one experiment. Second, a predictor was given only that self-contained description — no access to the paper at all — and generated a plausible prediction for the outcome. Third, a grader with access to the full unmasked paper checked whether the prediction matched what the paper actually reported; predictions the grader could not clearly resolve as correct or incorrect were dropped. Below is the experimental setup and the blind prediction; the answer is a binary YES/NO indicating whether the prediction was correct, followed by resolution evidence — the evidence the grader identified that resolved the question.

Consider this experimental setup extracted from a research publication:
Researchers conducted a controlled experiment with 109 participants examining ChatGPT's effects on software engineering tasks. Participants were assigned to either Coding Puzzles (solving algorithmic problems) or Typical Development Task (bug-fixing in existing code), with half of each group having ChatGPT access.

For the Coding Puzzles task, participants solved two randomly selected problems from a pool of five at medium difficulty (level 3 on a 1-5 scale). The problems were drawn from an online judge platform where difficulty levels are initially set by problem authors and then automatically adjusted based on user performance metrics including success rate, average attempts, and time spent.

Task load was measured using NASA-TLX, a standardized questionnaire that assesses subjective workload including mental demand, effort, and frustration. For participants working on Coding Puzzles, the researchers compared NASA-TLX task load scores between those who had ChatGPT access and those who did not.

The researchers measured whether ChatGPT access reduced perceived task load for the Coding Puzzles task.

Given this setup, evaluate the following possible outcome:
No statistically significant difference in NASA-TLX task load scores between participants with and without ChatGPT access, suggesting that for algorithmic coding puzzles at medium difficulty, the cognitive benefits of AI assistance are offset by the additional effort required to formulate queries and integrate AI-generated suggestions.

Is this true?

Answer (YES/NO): YES